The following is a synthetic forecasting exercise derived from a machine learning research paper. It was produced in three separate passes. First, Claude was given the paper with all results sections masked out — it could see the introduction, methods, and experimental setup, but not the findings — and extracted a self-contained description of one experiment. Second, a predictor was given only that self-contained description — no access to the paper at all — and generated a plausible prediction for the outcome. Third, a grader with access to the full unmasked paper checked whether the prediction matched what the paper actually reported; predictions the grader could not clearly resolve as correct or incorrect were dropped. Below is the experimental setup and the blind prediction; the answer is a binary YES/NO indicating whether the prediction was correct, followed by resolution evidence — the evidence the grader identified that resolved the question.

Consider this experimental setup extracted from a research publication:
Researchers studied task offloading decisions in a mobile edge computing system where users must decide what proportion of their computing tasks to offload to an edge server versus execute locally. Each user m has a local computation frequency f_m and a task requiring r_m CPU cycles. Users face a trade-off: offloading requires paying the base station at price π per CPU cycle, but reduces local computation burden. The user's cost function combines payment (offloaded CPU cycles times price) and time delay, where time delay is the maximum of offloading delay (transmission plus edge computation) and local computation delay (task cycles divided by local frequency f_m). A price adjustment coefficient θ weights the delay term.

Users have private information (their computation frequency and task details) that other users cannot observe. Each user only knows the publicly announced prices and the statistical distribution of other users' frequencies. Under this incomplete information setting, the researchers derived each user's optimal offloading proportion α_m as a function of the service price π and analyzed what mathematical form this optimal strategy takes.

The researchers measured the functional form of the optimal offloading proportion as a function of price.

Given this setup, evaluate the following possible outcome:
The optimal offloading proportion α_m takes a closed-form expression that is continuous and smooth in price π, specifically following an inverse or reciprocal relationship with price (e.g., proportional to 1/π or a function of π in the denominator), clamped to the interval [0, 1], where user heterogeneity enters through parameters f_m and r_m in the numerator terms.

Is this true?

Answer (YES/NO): NO